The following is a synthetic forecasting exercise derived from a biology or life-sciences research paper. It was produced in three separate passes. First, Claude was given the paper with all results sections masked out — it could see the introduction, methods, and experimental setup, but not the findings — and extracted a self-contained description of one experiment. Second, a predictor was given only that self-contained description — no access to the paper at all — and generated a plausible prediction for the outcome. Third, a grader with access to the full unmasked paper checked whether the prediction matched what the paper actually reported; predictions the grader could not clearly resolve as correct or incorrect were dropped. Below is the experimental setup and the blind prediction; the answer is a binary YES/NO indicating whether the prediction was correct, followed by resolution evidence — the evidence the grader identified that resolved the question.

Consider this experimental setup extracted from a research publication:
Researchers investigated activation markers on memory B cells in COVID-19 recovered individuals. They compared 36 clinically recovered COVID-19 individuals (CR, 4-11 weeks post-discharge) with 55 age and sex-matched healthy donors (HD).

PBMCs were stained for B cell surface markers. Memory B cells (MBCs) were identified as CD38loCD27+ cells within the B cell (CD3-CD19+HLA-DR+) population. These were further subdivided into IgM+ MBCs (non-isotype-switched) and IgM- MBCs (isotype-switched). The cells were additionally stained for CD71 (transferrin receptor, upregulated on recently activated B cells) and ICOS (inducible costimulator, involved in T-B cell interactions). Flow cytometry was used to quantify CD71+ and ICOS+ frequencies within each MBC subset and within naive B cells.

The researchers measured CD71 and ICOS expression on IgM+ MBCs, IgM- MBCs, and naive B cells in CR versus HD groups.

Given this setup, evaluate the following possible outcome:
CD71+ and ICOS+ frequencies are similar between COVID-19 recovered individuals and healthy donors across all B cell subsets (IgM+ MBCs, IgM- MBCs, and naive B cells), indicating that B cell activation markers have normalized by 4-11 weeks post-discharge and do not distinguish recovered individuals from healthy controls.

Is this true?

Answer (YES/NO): NO